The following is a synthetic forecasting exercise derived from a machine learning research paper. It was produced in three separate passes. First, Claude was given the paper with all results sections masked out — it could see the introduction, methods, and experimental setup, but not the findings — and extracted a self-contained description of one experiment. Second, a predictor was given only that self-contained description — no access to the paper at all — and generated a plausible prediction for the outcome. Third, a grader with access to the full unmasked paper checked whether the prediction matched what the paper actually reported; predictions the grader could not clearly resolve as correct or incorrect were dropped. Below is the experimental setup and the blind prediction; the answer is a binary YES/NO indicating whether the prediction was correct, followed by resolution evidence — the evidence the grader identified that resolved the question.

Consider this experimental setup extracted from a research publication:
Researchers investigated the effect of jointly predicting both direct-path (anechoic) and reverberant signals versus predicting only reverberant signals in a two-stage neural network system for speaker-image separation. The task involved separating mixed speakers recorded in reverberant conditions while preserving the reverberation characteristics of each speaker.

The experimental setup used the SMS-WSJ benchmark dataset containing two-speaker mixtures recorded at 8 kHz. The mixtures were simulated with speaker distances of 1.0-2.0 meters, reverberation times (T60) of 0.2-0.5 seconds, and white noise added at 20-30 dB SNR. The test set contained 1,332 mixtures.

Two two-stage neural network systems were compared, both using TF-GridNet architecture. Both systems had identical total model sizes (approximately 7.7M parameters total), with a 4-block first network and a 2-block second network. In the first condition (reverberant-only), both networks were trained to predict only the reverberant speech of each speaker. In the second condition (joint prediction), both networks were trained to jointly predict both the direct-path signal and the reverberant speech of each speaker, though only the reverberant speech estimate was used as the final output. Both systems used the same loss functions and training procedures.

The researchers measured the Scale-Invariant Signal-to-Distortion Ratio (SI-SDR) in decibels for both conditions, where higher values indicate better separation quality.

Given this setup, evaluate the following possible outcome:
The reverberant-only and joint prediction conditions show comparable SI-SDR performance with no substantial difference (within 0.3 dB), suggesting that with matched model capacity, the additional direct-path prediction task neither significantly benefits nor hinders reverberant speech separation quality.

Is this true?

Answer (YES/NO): NO